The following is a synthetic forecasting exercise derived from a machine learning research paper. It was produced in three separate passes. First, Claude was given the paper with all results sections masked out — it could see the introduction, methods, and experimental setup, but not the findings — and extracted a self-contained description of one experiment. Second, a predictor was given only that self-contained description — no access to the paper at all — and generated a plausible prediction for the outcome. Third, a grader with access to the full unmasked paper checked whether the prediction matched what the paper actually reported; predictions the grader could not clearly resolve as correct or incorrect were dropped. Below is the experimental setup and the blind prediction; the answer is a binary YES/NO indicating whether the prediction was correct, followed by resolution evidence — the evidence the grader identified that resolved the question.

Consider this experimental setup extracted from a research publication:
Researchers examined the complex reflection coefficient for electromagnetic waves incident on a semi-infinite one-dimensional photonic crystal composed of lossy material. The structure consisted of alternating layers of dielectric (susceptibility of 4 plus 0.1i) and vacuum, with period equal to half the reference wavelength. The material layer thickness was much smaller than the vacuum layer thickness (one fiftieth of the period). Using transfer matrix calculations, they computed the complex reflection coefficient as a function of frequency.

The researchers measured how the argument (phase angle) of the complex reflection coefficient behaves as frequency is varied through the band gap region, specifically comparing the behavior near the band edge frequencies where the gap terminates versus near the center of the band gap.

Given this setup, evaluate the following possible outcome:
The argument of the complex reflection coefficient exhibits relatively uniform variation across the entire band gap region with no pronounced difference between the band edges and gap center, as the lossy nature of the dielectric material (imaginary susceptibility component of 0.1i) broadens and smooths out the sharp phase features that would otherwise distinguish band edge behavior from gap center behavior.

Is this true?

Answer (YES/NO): NO